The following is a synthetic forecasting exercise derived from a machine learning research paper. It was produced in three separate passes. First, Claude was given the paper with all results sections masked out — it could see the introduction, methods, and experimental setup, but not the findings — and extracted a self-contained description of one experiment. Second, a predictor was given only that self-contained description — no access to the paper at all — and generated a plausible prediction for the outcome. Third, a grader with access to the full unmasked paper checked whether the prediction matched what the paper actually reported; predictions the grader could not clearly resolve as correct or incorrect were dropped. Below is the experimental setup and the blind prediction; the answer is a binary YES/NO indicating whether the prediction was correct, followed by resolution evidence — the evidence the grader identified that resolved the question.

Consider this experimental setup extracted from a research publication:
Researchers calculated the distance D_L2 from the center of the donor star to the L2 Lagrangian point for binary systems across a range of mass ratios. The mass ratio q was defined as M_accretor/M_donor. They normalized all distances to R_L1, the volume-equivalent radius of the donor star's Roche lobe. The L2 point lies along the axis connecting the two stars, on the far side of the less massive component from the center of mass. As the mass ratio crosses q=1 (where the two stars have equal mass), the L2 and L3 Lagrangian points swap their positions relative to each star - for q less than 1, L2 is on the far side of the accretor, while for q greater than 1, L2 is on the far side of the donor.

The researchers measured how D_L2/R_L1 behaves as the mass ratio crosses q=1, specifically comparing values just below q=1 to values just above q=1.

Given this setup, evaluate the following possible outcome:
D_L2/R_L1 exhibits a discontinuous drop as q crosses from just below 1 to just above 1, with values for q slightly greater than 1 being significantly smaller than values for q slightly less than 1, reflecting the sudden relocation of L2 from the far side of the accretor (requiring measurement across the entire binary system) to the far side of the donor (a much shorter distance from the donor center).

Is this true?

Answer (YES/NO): YES